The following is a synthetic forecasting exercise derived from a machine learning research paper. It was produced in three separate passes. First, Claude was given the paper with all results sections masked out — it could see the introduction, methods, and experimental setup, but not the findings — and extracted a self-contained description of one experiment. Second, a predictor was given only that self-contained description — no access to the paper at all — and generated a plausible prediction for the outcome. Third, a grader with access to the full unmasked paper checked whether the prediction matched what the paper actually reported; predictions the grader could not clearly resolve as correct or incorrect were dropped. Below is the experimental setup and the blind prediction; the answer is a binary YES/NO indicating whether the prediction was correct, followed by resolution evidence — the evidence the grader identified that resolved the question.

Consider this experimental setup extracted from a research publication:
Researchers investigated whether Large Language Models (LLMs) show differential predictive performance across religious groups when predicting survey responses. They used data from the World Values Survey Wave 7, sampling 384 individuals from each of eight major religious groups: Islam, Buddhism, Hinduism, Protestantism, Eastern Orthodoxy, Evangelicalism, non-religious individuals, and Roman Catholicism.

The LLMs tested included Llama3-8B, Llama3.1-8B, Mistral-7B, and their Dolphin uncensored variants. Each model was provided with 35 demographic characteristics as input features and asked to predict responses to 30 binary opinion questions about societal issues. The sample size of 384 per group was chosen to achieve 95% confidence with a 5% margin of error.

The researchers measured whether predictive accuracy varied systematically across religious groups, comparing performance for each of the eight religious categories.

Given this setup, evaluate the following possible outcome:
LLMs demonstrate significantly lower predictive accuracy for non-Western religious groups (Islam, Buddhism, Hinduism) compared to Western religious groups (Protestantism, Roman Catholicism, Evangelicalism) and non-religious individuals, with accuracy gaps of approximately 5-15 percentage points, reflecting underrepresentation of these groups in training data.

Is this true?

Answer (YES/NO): YES